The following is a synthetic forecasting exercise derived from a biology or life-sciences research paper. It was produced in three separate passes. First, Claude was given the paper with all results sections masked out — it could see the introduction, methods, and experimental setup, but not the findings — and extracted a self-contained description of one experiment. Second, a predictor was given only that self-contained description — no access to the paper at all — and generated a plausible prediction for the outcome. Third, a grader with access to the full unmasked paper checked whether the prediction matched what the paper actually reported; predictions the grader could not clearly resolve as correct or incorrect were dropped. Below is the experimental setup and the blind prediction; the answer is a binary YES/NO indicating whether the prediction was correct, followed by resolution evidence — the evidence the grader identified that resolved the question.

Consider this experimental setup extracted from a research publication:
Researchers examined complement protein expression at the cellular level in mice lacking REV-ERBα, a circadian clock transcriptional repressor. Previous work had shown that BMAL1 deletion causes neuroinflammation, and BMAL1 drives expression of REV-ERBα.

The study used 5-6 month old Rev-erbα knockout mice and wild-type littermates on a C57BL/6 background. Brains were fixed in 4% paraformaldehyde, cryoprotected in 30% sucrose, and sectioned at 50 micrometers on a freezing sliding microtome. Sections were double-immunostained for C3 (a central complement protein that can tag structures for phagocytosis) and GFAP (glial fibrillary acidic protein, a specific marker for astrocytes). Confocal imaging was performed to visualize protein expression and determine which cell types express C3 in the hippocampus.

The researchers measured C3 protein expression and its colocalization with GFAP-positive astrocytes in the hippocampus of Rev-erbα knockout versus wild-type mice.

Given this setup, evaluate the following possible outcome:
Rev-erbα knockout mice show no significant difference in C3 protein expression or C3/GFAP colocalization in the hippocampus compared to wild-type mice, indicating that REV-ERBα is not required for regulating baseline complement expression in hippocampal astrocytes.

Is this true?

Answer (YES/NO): NO